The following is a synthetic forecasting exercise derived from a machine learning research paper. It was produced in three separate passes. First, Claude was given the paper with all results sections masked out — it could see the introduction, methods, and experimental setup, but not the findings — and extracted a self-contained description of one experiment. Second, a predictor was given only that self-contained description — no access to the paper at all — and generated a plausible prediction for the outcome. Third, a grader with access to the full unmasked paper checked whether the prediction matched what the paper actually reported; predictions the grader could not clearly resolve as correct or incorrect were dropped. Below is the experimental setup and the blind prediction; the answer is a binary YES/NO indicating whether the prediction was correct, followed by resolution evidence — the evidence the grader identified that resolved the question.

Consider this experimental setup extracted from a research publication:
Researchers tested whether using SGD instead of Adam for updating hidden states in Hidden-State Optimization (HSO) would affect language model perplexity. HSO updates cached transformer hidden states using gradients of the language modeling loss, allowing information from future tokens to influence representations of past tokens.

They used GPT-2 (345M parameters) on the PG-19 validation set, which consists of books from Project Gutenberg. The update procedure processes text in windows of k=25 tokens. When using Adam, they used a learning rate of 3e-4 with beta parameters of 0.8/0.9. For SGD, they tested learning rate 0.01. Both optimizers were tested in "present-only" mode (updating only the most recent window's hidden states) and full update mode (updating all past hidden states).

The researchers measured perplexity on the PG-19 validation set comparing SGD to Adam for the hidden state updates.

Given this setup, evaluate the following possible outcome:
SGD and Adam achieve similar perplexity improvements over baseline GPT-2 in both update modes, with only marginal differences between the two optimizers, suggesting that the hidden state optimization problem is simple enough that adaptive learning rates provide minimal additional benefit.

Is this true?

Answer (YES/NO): NO